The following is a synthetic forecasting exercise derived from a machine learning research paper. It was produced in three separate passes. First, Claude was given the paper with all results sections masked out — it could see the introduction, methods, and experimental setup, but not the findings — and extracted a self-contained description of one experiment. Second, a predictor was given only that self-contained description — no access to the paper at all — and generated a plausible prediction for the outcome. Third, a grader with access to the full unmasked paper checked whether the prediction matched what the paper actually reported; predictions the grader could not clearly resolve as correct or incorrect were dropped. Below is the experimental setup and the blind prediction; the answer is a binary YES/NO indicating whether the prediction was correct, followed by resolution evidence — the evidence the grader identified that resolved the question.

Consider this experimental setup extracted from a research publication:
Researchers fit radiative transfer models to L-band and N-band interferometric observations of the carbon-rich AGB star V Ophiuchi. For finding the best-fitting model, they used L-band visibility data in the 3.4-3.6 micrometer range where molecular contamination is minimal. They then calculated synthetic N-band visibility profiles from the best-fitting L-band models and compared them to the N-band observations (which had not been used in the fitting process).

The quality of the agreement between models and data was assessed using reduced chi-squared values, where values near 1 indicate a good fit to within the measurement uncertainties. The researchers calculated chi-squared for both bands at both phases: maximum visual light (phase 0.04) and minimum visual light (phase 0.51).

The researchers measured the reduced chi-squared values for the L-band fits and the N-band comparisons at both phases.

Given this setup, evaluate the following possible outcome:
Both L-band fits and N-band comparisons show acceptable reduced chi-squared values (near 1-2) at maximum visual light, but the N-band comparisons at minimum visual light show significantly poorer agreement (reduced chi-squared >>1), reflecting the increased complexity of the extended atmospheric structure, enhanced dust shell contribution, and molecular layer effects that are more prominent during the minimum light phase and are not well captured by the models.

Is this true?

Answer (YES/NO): NO